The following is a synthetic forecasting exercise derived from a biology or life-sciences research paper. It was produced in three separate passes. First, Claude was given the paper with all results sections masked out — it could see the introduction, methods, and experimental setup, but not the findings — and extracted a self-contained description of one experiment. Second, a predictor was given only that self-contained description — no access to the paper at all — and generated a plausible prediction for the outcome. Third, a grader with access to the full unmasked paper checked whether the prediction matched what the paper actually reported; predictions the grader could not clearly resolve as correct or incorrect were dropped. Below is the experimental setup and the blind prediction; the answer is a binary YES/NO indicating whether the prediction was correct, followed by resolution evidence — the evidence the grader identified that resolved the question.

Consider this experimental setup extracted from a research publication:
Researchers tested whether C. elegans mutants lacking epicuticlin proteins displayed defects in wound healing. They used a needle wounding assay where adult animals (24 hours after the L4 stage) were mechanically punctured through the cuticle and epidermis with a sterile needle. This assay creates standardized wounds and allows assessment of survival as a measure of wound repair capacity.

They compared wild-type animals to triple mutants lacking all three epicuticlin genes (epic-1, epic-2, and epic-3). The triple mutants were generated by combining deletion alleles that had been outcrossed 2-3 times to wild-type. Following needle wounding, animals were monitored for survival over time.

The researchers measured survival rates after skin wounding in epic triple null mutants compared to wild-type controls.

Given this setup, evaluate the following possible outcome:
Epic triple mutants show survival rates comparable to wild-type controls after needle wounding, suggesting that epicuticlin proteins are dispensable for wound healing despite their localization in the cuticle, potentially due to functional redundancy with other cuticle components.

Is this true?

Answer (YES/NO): NO